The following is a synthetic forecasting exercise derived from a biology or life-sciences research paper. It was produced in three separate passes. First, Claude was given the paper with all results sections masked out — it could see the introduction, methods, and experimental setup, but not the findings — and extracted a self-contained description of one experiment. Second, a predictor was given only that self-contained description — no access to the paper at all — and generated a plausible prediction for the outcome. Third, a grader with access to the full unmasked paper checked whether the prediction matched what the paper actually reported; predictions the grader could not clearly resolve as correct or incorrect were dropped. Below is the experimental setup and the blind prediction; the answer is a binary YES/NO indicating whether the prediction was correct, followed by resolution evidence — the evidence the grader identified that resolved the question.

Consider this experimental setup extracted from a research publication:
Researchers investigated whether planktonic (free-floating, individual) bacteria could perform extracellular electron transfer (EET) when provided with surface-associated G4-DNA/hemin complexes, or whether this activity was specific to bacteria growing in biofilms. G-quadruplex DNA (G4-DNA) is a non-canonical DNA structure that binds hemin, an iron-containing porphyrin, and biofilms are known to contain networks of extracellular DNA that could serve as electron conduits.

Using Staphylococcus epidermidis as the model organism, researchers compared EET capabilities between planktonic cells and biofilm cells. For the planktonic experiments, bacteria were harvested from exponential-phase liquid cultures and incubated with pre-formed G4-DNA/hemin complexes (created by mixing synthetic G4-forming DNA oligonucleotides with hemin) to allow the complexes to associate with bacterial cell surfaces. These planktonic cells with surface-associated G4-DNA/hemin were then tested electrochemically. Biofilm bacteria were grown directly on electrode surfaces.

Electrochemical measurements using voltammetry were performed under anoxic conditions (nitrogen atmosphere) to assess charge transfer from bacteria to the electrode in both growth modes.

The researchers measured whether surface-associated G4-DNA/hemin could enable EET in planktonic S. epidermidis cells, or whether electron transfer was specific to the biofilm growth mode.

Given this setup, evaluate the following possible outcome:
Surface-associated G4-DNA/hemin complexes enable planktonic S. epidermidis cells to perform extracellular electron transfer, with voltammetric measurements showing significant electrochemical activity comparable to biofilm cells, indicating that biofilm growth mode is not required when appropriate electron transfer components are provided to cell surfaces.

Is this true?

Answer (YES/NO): NO